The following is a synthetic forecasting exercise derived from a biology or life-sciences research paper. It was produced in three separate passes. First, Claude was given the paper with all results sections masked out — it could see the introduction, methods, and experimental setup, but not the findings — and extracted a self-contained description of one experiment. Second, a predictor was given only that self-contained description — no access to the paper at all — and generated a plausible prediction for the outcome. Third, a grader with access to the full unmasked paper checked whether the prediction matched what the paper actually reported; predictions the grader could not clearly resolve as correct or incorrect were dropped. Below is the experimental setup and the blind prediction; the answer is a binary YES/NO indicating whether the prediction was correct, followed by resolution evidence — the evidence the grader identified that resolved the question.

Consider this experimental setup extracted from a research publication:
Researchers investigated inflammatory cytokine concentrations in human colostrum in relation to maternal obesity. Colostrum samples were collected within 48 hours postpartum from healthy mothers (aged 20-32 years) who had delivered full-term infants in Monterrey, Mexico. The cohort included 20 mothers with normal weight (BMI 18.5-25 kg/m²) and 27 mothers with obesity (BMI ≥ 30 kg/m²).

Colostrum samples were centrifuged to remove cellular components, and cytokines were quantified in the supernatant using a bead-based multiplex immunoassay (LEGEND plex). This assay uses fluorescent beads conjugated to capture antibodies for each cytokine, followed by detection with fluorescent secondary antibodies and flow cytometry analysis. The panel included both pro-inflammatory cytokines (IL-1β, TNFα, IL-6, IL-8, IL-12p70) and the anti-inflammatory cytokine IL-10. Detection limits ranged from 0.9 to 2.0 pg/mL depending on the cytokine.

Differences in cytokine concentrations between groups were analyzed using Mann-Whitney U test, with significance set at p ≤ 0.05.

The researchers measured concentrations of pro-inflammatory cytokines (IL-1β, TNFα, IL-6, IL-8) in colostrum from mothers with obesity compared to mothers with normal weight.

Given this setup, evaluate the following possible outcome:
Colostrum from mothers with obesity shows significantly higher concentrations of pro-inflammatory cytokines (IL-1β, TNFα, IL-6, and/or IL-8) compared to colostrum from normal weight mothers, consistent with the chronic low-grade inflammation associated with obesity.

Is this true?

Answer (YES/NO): NO